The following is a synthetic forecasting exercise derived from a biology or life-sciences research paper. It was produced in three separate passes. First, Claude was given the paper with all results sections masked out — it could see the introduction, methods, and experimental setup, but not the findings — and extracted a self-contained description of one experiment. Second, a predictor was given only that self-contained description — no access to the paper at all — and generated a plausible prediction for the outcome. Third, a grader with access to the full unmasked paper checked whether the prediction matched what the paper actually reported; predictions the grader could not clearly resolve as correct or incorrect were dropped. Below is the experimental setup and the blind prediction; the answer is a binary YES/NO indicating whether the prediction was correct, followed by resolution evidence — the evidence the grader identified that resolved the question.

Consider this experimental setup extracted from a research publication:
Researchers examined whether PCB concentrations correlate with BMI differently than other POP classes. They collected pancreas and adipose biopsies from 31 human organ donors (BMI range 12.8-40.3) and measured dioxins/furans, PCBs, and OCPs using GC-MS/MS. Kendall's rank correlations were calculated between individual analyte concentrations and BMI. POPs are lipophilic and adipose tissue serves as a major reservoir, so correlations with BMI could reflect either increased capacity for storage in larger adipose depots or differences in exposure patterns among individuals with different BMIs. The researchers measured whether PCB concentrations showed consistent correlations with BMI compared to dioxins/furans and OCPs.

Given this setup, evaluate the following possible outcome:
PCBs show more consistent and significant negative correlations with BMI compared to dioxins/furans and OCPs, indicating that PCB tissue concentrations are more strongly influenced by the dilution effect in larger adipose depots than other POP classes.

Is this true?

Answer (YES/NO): NO